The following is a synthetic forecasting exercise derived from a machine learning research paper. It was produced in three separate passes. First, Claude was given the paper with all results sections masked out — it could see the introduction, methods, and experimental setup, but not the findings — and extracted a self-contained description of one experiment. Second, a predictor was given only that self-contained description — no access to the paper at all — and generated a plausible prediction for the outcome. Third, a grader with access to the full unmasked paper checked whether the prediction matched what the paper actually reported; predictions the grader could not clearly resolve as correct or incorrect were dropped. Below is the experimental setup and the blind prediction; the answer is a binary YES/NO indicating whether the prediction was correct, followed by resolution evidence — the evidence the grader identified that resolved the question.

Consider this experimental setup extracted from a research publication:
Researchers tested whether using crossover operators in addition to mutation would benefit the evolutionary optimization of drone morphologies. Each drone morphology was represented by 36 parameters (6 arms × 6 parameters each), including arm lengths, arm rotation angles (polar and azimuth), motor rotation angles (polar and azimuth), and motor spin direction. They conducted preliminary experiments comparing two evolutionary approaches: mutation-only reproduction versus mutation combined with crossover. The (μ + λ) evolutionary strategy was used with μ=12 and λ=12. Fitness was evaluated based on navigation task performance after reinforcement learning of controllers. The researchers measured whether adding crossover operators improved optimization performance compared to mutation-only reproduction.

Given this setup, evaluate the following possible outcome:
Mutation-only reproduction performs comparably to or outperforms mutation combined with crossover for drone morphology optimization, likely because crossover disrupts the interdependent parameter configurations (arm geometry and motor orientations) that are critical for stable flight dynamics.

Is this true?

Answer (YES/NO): YES